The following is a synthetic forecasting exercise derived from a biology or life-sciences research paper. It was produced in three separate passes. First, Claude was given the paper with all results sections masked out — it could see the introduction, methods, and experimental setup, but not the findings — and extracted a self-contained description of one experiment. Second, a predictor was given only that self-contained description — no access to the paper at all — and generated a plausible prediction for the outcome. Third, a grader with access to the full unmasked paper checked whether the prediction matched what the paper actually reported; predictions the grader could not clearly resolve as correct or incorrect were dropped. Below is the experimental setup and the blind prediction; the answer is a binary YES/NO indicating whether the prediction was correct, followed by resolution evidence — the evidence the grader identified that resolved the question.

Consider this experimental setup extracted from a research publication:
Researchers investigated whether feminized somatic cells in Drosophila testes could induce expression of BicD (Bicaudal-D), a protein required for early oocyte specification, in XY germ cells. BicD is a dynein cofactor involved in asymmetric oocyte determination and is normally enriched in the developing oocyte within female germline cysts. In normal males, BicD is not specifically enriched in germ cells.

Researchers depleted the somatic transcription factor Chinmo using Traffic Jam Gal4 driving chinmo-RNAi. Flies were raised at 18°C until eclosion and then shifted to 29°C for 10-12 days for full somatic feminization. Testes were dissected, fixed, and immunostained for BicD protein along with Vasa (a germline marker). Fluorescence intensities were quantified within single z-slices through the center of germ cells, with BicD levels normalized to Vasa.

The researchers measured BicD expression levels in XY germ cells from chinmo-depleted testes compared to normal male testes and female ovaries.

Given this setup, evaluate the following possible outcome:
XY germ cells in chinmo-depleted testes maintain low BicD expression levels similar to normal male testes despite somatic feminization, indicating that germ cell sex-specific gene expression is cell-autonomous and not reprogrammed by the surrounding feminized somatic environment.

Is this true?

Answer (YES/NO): NO